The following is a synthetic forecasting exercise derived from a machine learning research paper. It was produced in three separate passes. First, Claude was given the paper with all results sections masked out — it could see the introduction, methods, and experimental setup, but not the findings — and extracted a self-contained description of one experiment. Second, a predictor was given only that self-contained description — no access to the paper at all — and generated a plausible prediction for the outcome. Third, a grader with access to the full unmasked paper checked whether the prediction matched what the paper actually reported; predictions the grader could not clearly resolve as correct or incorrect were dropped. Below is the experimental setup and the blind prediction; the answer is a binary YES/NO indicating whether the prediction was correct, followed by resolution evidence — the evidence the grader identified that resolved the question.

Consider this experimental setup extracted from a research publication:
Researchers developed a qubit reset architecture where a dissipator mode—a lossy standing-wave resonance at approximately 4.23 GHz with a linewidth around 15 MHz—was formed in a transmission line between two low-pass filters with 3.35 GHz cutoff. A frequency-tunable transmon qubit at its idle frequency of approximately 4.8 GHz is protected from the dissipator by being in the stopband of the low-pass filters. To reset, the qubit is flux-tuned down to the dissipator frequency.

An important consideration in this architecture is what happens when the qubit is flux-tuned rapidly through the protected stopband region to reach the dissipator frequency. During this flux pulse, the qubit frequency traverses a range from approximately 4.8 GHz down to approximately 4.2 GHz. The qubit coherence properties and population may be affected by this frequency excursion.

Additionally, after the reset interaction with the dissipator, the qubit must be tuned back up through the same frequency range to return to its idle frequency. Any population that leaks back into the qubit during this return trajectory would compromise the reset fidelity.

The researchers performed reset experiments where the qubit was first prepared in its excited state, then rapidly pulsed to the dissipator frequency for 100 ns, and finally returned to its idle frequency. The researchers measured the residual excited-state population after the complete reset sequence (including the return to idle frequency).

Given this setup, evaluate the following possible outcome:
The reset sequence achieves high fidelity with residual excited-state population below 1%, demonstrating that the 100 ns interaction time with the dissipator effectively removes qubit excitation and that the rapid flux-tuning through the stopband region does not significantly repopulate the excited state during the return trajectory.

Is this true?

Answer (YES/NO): NO